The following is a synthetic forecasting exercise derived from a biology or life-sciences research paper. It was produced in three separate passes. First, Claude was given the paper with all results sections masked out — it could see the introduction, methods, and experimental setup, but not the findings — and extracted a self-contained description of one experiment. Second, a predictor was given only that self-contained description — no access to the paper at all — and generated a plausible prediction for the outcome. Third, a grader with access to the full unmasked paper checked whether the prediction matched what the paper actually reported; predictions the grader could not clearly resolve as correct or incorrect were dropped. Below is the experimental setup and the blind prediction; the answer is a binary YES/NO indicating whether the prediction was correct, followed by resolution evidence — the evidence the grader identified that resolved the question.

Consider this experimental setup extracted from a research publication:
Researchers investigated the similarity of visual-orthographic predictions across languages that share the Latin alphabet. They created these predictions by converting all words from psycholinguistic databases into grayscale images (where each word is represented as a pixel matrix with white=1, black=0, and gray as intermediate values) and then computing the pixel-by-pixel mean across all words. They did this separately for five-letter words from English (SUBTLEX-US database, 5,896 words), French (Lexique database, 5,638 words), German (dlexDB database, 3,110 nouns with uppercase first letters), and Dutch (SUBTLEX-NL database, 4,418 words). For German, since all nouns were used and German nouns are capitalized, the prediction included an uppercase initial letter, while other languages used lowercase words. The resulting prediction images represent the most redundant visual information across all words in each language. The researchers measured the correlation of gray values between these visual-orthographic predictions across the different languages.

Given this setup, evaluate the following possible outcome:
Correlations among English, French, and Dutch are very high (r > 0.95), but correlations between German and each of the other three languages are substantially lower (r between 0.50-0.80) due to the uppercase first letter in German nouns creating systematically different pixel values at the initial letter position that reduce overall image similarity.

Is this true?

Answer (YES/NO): NO